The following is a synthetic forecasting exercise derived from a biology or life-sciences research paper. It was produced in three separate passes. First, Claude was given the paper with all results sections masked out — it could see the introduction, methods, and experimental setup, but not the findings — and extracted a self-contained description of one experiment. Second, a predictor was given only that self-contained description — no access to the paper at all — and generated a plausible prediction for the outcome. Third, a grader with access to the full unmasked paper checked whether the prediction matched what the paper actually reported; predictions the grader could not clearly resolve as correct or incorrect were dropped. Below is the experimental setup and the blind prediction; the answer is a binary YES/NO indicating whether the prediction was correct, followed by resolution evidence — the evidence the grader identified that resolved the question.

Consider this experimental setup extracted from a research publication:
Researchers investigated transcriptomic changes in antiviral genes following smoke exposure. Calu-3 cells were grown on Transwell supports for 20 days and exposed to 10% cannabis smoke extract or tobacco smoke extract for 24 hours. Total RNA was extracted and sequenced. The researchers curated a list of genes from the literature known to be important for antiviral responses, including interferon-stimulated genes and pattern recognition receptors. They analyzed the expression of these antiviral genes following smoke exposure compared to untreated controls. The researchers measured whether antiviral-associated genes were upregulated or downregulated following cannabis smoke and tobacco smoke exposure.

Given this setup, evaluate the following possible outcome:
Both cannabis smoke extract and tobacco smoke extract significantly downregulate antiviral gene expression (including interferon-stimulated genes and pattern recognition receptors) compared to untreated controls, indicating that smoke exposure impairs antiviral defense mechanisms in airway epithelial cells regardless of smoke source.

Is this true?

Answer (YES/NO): YES